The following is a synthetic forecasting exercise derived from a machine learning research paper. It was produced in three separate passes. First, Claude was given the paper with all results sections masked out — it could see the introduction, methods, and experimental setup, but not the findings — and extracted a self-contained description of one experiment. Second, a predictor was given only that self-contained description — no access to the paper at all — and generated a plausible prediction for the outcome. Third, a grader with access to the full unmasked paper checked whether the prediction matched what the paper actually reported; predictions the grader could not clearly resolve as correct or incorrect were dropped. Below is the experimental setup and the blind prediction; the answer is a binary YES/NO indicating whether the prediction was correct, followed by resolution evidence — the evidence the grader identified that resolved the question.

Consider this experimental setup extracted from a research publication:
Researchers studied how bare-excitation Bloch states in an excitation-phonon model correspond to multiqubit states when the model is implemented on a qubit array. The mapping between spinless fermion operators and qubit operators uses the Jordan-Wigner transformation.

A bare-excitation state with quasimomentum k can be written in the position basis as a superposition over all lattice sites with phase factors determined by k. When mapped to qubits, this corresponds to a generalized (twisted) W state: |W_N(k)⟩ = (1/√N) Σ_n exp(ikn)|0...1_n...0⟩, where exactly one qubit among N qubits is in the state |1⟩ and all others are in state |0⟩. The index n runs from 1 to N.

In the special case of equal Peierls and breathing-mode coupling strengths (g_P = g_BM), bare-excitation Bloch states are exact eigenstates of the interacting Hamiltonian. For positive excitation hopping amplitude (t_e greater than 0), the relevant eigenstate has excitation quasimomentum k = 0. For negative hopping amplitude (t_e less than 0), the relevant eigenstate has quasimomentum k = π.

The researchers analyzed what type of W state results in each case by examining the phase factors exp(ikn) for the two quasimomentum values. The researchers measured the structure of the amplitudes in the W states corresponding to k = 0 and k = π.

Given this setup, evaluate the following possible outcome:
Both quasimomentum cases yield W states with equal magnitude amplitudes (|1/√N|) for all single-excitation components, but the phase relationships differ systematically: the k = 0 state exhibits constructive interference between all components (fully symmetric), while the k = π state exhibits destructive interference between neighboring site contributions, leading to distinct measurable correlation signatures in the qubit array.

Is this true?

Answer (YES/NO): NO